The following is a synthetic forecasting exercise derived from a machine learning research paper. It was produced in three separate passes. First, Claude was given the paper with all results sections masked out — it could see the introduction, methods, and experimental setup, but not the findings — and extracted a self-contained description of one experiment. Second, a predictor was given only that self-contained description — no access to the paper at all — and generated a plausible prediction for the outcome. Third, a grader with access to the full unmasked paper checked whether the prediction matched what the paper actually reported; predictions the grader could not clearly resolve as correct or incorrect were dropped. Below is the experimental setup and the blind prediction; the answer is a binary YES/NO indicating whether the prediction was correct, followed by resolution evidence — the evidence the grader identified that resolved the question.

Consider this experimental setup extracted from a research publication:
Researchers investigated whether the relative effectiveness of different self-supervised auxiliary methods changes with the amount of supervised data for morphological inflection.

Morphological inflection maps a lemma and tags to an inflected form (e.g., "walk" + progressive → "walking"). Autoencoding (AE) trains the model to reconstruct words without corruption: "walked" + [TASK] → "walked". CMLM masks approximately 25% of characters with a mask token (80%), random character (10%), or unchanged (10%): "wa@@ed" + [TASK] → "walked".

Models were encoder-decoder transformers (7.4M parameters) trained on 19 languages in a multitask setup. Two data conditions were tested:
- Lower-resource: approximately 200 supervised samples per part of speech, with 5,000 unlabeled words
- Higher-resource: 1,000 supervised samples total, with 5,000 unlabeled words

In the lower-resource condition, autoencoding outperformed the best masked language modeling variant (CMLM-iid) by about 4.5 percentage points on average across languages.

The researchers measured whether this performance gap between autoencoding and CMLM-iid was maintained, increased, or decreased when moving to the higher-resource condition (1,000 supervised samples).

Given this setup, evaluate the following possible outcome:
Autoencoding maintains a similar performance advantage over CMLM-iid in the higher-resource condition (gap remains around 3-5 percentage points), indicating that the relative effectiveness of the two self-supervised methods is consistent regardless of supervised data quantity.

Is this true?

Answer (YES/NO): NO